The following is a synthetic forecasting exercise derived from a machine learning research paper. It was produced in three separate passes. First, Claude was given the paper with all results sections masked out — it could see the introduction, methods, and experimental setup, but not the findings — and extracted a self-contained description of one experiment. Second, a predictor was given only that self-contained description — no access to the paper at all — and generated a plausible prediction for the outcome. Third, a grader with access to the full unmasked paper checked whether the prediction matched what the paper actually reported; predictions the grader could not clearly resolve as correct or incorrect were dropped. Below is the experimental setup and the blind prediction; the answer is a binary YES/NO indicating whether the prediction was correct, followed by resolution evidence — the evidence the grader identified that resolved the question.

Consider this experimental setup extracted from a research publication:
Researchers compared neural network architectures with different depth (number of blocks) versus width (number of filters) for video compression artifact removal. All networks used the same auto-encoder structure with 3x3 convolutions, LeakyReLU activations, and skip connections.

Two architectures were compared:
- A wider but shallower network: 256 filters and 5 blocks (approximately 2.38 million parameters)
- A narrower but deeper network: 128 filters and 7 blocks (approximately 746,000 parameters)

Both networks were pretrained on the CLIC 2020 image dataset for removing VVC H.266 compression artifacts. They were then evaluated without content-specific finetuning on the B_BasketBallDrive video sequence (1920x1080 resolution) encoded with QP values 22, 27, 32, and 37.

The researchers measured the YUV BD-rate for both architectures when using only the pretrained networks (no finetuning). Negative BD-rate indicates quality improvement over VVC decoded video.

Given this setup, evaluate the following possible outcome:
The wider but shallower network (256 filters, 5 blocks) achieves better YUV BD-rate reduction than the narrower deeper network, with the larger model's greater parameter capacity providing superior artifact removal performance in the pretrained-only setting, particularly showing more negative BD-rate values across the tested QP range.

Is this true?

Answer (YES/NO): YES